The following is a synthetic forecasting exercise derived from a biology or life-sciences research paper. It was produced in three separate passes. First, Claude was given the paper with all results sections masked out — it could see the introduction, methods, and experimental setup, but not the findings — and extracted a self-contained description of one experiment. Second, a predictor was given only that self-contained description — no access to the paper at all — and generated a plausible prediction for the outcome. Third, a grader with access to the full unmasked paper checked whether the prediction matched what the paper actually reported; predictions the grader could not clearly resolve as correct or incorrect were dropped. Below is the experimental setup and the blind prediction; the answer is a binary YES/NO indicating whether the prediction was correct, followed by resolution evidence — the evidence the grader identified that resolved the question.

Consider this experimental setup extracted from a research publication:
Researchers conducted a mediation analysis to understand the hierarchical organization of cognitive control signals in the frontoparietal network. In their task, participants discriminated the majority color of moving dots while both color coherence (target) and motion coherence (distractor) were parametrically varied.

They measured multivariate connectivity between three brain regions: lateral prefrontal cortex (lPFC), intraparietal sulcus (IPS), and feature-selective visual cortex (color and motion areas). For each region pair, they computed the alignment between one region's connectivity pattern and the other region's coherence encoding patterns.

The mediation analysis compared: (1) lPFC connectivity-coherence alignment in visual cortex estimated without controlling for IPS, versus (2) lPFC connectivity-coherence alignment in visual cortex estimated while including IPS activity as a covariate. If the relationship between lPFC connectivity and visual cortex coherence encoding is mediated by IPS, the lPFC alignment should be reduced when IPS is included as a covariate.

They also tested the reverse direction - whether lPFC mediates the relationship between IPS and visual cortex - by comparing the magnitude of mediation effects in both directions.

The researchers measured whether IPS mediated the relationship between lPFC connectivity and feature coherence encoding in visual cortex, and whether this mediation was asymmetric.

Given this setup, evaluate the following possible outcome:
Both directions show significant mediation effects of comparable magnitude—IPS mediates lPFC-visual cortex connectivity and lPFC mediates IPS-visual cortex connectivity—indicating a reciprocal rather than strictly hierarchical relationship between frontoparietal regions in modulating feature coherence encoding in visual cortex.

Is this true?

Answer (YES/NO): NO